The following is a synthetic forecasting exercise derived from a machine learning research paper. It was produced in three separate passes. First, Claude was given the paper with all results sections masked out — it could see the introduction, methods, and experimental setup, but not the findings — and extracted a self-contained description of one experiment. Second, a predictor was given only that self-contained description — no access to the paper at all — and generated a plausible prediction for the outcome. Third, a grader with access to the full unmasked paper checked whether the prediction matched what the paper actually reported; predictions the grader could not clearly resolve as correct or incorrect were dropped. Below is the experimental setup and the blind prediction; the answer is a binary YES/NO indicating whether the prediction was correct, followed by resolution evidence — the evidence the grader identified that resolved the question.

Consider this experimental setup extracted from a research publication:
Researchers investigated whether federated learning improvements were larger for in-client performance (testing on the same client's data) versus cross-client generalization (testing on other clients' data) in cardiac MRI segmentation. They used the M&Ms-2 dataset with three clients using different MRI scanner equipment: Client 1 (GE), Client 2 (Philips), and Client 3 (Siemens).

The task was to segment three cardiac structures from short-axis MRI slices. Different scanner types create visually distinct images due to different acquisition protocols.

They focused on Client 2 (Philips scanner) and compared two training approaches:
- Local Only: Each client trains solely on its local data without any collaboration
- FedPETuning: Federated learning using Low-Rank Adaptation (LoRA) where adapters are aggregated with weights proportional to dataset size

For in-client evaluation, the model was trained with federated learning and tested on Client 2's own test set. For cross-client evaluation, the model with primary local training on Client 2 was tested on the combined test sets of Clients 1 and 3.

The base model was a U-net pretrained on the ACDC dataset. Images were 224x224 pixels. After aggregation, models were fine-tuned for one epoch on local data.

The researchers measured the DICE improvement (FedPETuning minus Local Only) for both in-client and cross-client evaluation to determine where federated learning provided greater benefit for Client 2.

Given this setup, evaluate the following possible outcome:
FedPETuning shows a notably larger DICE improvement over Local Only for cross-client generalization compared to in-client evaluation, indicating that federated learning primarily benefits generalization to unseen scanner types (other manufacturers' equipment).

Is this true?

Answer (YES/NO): NO